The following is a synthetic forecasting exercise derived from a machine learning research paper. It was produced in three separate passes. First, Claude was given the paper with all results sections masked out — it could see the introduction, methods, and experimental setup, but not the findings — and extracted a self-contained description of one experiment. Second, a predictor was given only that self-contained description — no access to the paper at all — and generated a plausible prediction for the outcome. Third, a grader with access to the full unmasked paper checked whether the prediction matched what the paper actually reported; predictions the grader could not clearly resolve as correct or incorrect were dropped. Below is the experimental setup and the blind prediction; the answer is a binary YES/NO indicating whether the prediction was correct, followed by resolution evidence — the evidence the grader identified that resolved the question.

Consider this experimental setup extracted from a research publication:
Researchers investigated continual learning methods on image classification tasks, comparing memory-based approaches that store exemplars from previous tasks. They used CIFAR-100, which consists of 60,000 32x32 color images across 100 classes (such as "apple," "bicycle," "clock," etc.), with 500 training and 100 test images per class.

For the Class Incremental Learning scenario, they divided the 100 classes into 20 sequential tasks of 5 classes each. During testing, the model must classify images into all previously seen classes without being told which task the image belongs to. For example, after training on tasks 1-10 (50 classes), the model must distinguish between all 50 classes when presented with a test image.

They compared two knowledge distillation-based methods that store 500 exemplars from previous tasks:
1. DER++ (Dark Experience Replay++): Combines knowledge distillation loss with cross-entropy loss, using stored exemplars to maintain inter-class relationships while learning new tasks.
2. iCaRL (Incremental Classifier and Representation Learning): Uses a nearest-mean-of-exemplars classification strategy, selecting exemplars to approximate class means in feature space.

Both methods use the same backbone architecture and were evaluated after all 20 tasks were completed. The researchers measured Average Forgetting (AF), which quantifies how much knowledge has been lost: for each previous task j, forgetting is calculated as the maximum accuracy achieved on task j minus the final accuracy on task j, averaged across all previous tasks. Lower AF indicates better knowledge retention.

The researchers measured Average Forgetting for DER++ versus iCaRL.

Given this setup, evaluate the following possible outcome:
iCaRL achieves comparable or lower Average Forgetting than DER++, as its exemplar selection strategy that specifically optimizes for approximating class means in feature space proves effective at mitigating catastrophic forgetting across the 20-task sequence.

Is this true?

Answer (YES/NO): NO